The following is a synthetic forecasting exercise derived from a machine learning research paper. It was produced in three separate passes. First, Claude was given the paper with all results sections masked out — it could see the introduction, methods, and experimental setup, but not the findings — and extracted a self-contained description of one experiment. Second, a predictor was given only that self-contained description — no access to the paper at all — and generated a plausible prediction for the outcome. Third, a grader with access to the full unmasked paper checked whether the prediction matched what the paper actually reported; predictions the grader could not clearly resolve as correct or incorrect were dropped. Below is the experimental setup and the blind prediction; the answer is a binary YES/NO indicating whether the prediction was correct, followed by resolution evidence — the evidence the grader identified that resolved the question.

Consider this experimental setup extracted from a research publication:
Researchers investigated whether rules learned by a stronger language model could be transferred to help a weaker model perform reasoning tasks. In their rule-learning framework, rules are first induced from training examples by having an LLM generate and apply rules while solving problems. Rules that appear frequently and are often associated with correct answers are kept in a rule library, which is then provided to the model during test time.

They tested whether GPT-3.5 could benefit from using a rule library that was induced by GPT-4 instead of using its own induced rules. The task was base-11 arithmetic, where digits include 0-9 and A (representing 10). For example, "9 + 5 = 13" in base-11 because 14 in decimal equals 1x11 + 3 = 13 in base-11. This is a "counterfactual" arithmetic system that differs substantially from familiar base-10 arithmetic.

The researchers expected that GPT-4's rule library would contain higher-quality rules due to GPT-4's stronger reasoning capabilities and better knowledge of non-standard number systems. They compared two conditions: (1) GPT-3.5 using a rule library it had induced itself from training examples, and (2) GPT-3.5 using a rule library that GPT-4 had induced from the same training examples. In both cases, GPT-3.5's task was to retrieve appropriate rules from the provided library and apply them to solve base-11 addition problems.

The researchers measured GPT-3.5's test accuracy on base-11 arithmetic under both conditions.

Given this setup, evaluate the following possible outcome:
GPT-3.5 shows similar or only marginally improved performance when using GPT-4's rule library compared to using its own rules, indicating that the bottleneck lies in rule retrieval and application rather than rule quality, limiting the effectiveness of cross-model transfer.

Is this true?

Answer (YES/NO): NO